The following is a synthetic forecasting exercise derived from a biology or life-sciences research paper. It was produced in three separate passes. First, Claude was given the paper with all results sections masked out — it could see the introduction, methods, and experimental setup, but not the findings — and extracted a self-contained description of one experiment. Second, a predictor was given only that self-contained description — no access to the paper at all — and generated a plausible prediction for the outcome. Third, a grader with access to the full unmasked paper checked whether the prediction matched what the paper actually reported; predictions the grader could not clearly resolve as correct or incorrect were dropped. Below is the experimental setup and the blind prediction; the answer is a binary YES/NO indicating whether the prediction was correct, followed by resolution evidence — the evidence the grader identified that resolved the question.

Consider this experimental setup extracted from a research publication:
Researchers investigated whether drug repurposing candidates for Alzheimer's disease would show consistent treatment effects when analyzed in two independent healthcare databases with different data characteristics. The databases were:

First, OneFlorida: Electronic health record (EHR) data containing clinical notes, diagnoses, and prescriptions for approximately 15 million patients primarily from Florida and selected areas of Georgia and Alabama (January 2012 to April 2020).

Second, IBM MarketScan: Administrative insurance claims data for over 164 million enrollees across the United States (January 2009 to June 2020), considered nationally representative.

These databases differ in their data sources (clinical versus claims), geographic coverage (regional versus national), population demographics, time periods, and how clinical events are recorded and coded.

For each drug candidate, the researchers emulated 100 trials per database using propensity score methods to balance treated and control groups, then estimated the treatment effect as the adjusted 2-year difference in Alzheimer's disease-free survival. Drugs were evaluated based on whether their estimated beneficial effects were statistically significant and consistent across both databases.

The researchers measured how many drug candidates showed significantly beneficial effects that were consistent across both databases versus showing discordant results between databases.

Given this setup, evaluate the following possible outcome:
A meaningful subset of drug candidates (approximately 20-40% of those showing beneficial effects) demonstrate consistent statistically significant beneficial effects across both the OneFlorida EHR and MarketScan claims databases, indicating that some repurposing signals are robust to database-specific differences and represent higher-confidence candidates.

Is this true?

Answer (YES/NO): YES